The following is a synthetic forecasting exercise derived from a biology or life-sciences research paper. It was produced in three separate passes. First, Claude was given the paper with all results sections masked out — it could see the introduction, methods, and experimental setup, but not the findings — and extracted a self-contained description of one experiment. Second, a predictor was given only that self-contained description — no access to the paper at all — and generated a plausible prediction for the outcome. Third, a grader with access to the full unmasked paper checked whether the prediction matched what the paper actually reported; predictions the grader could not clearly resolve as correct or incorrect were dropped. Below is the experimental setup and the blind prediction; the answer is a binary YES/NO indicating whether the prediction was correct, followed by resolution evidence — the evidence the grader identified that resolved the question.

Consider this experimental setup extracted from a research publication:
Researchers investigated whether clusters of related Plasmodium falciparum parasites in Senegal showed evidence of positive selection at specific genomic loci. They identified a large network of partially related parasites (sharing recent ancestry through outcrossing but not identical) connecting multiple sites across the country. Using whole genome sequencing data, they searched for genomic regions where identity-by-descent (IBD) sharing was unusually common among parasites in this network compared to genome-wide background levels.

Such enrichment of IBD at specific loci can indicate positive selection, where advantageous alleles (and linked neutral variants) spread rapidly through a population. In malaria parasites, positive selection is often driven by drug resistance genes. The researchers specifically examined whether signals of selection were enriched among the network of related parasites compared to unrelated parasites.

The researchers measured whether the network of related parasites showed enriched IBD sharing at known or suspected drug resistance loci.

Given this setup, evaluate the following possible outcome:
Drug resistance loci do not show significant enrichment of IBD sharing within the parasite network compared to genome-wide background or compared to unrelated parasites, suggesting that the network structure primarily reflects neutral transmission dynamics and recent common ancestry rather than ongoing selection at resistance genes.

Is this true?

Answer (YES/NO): NO